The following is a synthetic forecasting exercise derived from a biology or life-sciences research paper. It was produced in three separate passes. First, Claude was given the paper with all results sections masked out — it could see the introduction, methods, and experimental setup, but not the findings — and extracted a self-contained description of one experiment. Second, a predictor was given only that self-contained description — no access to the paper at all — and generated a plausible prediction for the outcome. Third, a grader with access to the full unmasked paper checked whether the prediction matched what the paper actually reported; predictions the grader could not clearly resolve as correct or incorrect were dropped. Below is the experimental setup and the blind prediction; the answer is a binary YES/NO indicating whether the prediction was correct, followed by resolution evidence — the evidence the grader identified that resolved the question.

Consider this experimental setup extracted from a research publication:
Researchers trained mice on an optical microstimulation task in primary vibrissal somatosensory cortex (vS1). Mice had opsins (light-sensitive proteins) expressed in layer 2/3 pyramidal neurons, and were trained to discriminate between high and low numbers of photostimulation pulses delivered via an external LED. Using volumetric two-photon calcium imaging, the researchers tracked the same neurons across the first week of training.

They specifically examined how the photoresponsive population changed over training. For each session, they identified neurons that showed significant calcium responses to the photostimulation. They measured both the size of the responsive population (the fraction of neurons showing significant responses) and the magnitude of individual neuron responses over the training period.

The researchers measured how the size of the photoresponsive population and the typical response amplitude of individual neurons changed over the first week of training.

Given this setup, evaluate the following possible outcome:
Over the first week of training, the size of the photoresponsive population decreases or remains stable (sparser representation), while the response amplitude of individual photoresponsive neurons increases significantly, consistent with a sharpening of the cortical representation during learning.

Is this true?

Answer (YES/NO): NO